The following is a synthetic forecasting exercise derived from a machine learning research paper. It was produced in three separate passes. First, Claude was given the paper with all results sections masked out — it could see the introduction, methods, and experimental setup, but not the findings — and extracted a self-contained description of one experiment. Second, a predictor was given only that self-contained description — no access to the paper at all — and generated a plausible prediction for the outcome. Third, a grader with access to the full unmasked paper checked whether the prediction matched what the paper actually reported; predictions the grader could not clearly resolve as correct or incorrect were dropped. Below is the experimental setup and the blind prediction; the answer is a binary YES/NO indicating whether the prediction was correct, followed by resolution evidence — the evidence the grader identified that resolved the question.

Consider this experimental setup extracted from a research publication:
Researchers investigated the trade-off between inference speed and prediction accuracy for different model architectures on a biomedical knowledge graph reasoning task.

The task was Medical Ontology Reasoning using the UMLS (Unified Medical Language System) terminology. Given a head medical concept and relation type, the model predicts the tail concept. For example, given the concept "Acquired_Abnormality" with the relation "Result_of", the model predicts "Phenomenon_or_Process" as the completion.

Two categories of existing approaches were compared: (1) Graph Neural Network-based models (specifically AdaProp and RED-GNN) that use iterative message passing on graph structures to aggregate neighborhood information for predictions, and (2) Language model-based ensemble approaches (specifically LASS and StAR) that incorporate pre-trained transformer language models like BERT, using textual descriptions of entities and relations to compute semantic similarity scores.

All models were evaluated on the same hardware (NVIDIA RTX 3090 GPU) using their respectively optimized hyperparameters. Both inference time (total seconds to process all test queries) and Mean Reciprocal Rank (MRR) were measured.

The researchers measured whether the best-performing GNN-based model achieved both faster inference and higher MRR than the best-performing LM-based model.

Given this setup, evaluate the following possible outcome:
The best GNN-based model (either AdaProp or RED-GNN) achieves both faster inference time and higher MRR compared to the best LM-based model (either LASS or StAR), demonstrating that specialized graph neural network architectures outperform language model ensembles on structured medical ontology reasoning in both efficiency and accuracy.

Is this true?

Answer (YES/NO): NO